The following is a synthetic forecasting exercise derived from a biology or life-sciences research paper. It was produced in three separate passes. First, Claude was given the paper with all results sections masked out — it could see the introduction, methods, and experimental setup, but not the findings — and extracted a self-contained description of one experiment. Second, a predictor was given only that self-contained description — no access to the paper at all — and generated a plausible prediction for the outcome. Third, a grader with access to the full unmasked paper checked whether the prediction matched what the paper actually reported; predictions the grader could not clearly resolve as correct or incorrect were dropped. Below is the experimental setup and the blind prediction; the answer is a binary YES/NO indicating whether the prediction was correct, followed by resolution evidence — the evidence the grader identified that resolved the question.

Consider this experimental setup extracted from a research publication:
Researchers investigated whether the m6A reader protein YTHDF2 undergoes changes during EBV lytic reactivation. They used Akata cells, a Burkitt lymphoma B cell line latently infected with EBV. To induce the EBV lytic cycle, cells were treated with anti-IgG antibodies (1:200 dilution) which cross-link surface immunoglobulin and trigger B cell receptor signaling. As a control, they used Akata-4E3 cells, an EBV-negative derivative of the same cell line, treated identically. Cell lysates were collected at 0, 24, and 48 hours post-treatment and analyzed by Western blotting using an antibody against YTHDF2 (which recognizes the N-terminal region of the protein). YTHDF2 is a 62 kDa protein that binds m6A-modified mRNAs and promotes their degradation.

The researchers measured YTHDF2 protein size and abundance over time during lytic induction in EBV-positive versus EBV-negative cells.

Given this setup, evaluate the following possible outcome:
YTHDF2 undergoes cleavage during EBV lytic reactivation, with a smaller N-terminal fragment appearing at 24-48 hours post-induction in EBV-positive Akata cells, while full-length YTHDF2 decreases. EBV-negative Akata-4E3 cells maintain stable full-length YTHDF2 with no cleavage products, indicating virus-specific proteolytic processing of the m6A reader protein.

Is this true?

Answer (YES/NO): NO